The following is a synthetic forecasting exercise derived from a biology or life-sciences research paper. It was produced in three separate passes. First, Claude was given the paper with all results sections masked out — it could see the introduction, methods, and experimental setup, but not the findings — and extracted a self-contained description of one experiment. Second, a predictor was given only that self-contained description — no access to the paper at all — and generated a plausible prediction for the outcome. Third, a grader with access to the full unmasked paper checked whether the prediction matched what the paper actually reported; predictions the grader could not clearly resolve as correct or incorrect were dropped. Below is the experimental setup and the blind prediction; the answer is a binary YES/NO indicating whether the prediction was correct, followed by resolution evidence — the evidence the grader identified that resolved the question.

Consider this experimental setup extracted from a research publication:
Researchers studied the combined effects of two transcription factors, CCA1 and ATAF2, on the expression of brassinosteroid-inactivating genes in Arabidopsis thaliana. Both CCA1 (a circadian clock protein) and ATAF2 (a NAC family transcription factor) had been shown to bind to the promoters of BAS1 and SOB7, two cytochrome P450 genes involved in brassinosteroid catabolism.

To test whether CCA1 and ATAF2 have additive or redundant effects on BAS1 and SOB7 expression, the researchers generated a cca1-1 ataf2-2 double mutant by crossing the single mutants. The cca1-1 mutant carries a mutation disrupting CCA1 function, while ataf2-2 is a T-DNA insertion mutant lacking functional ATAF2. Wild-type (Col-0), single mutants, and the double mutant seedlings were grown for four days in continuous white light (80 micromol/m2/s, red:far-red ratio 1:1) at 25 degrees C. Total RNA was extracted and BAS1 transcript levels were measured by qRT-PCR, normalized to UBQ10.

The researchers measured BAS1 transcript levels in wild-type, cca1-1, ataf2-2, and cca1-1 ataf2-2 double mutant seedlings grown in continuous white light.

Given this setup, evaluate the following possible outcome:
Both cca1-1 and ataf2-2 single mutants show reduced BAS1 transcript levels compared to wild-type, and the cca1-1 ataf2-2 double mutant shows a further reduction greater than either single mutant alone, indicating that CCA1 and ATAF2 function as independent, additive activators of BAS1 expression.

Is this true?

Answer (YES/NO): NO